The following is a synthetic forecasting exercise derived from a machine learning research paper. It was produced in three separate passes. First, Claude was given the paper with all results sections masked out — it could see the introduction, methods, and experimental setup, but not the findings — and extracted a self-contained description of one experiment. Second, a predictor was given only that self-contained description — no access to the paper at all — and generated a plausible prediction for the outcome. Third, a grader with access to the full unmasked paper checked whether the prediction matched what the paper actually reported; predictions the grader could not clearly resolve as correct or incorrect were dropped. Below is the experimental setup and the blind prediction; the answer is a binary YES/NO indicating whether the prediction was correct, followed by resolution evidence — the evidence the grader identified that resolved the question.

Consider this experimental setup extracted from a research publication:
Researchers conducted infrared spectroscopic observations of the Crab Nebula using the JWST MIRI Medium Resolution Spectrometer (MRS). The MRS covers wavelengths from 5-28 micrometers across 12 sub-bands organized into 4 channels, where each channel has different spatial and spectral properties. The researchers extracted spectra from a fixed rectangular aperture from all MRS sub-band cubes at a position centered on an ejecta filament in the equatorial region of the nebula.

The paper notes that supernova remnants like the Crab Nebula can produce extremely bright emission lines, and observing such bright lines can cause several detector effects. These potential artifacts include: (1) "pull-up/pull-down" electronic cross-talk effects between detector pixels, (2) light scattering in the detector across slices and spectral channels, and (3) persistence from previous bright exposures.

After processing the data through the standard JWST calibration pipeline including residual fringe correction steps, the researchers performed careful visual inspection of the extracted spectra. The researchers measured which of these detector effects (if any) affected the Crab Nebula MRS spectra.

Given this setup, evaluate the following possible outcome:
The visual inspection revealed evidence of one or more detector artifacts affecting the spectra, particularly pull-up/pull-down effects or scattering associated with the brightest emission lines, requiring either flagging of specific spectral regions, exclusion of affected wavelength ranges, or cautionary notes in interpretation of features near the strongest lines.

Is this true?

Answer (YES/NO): YES